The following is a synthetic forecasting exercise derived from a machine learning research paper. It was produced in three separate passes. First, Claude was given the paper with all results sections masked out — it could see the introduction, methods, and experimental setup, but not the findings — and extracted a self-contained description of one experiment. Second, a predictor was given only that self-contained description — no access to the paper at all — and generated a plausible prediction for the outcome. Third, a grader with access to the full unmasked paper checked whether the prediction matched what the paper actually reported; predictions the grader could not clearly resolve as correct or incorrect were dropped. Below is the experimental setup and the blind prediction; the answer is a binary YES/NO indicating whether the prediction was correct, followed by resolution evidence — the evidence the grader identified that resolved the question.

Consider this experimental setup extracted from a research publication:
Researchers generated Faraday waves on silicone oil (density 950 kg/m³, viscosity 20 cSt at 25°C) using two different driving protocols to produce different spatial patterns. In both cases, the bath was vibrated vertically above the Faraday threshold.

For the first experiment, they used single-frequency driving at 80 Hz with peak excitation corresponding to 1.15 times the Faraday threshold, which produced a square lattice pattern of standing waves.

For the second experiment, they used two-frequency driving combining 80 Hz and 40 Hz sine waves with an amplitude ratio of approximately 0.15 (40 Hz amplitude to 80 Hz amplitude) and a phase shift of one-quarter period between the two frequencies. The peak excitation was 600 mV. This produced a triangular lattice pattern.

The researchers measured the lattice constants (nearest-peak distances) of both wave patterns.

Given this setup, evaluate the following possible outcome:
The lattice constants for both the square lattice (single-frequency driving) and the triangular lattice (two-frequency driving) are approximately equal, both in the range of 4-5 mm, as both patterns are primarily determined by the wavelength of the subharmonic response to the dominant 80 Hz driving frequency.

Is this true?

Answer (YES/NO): NO